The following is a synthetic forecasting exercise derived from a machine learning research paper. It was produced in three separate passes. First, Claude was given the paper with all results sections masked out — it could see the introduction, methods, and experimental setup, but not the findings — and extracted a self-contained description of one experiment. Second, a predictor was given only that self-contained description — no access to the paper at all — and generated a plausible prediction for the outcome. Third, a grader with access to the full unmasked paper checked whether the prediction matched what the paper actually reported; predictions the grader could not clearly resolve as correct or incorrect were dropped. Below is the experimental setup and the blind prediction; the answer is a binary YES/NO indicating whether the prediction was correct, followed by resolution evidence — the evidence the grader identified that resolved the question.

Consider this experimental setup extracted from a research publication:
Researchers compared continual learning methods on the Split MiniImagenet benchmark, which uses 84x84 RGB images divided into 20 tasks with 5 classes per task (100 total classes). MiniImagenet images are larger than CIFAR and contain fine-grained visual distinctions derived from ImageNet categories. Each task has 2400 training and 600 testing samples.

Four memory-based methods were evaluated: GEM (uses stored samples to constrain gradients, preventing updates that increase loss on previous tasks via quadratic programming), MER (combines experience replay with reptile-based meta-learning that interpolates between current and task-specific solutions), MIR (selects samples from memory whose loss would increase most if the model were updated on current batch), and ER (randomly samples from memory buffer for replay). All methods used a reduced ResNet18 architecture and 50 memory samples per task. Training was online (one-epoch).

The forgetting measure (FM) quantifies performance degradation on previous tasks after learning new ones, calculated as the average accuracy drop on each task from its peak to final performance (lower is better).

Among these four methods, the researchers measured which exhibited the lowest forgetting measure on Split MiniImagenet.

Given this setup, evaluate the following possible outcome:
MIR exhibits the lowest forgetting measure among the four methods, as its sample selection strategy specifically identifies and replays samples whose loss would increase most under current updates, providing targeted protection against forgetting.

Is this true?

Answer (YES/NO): NO